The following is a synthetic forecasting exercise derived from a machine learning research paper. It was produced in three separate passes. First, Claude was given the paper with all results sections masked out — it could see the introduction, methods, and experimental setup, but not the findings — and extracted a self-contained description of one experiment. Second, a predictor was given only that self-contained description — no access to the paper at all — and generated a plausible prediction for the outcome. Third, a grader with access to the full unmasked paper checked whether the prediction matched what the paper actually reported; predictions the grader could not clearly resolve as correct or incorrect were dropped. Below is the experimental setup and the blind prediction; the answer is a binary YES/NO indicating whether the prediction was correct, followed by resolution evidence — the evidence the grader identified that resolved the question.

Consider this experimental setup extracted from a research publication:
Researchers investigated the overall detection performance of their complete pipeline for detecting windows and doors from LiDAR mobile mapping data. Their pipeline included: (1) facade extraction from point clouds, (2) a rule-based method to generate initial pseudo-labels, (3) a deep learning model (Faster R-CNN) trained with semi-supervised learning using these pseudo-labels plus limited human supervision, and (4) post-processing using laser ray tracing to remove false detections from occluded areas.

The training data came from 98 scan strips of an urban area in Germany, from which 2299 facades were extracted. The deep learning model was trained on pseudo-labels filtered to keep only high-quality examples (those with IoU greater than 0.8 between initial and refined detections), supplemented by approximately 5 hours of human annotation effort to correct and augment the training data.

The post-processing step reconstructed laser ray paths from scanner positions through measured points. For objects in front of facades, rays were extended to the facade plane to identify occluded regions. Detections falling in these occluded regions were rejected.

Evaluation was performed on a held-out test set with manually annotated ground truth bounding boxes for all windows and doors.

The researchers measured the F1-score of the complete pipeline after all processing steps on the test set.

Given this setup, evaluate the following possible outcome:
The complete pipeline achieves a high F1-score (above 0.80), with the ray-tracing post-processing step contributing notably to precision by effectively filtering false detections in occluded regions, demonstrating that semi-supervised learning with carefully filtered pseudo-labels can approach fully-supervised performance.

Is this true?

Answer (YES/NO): NO